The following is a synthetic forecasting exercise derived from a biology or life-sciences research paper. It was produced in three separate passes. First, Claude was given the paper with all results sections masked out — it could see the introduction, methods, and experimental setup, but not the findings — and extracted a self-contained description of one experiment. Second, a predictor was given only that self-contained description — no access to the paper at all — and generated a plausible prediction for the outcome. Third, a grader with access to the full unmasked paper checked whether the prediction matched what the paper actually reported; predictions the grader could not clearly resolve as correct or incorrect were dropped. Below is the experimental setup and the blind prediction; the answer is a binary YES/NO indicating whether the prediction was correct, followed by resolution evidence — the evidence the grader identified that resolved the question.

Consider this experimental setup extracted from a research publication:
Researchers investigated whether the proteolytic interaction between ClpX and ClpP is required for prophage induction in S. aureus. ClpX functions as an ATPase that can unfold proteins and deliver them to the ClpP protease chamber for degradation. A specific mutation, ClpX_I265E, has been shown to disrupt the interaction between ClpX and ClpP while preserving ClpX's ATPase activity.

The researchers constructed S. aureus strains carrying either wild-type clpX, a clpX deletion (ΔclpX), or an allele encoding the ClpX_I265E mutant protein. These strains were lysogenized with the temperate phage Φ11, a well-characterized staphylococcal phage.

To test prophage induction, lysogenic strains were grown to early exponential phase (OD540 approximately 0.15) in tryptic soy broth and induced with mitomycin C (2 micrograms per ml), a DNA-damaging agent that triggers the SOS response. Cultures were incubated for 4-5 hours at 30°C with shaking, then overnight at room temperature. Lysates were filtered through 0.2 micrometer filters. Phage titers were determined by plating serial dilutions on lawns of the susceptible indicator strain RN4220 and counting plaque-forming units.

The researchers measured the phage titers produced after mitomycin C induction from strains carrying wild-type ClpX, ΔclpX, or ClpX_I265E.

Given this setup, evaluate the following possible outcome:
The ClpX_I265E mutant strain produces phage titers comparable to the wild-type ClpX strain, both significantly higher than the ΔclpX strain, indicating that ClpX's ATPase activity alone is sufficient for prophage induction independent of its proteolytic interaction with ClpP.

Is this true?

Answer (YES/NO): YES